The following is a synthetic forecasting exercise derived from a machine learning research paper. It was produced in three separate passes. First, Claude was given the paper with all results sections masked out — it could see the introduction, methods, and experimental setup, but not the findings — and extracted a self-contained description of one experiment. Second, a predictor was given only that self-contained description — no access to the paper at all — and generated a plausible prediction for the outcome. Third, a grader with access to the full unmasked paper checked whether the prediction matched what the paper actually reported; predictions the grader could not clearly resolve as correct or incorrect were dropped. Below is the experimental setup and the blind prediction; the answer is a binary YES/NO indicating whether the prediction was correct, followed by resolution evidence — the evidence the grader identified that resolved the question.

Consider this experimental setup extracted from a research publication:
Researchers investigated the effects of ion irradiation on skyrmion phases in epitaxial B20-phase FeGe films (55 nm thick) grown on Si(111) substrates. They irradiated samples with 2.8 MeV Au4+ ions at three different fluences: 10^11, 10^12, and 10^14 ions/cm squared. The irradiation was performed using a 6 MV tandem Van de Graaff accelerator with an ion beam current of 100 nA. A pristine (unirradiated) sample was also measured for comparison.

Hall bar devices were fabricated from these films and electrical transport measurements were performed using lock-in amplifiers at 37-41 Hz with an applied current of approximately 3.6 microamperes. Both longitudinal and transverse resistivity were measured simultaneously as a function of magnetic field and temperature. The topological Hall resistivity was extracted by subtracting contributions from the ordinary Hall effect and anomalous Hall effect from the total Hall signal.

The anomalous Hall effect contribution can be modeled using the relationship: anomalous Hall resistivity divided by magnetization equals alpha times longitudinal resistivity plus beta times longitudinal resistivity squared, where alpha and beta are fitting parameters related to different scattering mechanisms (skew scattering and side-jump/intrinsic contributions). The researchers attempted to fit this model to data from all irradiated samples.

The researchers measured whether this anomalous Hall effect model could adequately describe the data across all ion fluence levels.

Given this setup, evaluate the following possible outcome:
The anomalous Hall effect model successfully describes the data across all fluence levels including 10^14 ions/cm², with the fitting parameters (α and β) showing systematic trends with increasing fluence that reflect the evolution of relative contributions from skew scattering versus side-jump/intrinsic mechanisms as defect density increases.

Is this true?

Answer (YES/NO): NO